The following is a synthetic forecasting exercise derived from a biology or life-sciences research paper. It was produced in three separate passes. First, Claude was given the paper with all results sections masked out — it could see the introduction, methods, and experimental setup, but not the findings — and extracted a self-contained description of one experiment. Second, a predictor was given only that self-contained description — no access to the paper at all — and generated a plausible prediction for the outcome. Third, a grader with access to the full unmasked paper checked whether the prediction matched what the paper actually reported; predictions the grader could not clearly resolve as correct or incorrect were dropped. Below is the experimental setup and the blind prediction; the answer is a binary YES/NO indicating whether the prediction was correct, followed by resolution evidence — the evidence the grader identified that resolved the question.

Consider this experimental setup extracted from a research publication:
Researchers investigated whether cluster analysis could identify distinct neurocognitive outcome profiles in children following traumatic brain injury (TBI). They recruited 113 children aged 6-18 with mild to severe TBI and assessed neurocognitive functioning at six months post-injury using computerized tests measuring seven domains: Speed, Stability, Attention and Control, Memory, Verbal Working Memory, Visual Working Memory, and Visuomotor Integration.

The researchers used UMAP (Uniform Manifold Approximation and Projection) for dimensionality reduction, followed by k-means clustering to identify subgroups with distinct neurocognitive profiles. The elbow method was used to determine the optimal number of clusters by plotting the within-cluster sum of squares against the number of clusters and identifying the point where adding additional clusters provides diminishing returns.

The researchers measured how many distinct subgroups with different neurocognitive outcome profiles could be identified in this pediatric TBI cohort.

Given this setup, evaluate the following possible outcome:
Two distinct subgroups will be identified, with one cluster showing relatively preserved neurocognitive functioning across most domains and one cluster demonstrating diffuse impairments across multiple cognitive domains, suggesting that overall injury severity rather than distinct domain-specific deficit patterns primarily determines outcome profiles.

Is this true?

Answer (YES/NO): NO